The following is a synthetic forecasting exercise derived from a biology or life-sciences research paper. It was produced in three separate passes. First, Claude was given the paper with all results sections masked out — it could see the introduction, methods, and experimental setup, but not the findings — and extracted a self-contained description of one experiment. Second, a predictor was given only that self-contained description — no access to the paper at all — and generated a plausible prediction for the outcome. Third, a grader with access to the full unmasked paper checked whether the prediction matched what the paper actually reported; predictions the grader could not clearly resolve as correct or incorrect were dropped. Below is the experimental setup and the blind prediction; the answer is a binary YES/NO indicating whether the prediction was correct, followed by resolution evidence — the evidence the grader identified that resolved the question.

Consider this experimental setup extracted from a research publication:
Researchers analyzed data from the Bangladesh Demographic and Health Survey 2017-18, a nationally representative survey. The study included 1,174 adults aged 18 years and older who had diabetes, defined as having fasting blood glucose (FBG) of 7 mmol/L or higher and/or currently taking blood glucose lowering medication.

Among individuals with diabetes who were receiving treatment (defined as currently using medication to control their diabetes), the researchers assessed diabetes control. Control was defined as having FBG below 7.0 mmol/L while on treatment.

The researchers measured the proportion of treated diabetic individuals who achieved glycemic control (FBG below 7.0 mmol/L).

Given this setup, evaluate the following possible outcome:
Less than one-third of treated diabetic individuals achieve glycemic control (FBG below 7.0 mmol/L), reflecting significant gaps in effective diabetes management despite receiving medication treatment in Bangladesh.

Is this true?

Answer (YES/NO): YES